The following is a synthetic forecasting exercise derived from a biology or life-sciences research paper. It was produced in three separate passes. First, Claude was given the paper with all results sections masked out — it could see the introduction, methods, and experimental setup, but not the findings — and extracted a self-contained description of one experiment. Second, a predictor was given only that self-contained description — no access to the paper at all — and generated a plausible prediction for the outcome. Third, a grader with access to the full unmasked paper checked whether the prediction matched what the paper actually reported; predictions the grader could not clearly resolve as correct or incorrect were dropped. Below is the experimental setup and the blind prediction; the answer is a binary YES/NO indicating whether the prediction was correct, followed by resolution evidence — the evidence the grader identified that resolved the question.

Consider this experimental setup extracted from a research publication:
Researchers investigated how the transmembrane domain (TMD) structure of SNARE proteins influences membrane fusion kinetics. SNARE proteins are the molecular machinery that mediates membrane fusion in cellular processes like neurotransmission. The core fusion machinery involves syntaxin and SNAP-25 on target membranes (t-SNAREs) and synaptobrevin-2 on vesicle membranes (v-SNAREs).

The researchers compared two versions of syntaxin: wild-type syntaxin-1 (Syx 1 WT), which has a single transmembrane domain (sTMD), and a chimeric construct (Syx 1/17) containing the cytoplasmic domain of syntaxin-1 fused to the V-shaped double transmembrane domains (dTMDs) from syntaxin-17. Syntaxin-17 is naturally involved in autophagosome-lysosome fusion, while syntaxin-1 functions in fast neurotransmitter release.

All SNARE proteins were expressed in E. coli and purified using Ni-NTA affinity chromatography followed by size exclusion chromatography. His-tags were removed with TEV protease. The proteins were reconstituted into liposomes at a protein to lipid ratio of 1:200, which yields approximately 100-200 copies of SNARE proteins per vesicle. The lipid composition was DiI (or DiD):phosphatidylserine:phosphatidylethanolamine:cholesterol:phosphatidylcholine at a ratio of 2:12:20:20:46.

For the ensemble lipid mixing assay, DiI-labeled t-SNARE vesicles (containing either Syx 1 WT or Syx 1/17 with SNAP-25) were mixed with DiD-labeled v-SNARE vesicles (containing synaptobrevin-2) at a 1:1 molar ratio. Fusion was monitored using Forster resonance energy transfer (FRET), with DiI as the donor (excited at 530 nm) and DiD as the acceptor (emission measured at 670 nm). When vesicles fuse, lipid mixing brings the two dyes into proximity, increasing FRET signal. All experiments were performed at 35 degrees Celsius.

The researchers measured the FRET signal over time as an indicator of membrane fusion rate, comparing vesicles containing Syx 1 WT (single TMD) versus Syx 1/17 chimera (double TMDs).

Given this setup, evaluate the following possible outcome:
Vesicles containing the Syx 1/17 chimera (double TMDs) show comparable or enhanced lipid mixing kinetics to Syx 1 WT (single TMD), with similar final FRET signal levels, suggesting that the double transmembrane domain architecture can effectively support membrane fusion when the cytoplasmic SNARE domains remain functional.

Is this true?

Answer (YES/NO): NO